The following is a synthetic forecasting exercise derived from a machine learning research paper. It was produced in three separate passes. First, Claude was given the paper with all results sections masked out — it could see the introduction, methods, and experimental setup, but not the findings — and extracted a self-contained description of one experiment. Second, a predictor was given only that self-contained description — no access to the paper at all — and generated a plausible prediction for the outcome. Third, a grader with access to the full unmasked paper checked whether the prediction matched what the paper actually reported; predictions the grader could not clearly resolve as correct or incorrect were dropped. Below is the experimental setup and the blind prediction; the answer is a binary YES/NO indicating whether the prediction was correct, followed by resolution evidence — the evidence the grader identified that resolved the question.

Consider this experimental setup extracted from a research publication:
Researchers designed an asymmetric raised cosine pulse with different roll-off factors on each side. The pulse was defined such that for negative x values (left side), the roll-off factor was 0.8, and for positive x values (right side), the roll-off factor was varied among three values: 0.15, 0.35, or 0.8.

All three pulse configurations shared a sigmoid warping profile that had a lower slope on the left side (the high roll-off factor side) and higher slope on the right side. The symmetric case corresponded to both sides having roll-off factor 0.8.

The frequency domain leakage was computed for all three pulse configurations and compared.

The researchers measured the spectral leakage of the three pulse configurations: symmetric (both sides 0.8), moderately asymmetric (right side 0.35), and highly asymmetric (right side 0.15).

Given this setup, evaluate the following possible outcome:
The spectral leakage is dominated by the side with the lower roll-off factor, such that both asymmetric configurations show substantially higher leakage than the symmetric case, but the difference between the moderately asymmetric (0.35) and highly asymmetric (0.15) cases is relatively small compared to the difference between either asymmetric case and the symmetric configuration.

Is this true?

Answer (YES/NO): NO